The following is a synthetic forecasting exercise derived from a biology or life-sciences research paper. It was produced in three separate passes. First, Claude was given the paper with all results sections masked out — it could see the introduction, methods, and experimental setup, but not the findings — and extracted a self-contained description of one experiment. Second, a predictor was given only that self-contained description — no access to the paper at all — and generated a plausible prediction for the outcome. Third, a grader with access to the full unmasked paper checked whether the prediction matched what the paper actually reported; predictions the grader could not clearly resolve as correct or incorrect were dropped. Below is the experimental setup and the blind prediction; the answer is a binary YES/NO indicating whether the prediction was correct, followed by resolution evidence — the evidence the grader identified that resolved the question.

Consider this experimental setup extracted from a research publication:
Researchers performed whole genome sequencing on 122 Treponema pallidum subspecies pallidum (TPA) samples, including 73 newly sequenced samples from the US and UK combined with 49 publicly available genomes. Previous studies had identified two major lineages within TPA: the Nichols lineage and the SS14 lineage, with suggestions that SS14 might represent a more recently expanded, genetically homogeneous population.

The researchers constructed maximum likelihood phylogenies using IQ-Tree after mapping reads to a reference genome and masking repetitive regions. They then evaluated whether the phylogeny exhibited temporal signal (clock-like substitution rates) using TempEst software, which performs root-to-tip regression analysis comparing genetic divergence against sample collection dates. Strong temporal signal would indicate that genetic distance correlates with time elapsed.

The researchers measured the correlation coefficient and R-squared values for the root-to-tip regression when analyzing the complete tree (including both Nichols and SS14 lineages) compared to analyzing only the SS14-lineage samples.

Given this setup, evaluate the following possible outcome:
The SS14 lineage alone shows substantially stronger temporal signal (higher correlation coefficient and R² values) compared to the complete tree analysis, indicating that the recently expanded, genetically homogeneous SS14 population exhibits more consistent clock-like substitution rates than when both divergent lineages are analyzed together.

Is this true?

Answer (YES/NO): YES